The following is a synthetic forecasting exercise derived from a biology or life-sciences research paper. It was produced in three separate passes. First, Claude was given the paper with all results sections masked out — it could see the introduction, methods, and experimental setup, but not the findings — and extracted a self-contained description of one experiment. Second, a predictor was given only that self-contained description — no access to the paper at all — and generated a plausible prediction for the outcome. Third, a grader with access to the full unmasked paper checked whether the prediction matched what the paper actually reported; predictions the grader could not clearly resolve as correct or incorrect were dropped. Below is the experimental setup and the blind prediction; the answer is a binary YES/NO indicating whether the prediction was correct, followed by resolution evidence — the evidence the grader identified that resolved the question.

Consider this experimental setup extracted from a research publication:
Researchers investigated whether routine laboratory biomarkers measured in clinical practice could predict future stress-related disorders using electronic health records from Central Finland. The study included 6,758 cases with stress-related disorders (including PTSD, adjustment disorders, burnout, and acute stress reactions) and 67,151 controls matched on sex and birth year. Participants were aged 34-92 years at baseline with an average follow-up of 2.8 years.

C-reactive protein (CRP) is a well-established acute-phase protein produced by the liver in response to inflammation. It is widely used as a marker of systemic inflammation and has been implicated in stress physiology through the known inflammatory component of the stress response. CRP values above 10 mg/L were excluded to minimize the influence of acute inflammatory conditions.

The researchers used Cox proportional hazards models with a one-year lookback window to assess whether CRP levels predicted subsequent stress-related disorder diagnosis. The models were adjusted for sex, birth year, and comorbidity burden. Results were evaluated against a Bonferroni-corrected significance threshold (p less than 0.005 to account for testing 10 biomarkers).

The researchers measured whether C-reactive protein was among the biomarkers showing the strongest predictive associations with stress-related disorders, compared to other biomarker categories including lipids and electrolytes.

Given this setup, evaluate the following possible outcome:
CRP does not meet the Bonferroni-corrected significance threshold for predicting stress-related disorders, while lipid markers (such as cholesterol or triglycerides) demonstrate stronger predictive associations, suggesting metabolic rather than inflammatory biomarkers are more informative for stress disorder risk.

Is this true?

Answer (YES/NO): YES